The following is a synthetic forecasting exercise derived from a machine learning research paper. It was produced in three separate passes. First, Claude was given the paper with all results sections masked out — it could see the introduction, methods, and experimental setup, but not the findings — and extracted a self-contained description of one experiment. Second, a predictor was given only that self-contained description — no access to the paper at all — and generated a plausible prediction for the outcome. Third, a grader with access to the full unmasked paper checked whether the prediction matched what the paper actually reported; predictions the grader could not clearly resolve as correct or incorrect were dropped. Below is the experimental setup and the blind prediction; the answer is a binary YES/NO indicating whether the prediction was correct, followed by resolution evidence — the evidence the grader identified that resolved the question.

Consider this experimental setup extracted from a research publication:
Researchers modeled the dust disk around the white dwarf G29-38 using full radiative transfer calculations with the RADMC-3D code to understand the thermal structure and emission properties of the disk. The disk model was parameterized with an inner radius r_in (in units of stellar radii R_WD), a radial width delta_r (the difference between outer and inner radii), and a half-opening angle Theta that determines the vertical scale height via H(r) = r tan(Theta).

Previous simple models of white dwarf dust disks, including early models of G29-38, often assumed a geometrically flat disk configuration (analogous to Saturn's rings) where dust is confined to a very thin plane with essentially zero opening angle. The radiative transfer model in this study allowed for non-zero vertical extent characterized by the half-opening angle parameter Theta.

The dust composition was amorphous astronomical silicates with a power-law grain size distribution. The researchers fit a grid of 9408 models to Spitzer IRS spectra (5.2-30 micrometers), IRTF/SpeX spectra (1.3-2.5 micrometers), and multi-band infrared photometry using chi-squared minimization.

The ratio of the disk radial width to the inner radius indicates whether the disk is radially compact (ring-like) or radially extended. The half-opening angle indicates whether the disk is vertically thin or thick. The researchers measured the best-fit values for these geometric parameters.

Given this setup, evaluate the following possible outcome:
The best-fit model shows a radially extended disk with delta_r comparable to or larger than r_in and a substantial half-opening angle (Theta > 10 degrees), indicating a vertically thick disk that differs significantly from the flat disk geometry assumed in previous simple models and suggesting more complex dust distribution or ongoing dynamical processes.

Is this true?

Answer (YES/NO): NO